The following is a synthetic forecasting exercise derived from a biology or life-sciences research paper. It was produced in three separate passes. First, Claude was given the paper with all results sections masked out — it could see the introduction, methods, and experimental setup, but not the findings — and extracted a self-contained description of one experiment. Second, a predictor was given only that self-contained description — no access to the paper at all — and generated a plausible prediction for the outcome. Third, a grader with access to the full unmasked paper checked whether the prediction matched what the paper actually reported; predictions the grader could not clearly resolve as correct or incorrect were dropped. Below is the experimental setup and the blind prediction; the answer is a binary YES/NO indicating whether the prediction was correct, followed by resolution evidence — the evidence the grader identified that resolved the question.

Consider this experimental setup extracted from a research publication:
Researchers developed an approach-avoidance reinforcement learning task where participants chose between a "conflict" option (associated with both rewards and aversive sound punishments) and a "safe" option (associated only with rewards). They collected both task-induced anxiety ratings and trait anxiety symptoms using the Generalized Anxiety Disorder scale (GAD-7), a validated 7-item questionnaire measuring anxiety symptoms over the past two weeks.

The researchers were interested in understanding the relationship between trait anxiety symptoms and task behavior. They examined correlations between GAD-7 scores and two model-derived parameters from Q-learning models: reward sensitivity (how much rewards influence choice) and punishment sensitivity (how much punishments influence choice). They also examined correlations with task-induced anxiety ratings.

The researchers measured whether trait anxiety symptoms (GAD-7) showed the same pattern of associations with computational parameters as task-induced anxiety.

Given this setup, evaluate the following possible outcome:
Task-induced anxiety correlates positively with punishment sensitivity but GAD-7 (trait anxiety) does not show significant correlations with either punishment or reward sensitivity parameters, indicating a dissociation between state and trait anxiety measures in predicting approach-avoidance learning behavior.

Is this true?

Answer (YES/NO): YES